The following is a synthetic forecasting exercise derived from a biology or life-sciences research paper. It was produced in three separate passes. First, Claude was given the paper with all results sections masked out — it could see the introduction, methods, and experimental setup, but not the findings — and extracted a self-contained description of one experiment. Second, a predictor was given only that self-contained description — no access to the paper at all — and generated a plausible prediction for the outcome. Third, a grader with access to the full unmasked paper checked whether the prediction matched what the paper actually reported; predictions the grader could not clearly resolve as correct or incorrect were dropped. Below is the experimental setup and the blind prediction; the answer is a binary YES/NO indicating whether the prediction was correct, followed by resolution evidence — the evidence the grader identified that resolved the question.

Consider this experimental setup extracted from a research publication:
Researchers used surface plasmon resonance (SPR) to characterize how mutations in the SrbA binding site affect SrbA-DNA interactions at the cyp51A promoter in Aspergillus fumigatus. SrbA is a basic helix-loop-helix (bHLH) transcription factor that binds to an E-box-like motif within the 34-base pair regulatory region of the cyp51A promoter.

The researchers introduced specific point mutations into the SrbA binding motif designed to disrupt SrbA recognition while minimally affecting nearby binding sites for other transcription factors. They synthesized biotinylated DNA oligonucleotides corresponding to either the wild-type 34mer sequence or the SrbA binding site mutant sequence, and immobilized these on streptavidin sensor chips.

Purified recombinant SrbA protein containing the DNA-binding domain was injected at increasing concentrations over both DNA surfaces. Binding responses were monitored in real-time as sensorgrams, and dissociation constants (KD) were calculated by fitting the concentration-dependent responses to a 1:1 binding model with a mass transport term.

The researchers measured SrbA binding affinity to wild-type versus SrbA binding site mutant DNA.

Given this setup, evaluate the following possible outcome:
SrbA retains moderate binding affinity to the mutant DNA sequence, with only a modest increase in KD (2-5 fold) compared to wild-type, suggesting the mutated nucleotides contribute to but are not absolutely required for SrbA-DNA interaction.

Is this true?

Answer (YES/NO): NO